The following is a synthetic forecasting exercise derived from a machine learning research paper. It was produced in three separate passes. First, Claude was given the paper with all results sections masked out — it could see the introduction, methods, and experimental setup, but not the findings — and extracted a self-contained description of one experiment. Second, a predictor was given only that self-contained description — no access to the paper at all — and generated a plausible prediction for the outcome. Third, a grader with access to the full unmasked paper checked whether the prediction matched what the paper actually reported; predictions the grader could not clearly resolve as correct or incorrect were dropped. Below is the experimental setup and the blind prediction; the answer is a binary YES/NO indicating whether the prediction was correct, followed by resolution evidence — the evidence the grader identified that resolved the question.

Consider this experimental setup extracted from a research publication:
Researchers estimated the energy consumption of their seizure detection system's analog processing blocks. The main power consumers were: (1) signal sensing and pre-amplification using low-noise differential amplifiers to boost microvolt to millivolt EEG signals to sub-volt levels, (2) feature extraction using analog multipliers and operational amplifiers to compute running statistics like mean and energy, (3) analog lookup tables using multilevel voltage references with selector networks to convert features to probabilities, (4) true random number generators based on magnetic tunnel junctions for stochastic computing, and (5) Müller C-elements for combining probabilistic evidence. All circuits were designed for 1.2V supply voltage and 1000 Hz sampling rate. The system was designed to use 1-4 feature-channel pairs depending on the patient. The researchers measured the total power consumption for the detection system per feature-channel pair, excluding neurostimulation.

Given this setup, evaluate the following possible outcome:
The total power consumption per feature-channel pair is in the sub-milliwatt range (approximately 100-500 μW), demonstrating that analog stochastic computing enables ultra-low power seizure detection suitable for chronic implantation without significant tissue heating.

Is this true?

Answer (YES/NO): NO